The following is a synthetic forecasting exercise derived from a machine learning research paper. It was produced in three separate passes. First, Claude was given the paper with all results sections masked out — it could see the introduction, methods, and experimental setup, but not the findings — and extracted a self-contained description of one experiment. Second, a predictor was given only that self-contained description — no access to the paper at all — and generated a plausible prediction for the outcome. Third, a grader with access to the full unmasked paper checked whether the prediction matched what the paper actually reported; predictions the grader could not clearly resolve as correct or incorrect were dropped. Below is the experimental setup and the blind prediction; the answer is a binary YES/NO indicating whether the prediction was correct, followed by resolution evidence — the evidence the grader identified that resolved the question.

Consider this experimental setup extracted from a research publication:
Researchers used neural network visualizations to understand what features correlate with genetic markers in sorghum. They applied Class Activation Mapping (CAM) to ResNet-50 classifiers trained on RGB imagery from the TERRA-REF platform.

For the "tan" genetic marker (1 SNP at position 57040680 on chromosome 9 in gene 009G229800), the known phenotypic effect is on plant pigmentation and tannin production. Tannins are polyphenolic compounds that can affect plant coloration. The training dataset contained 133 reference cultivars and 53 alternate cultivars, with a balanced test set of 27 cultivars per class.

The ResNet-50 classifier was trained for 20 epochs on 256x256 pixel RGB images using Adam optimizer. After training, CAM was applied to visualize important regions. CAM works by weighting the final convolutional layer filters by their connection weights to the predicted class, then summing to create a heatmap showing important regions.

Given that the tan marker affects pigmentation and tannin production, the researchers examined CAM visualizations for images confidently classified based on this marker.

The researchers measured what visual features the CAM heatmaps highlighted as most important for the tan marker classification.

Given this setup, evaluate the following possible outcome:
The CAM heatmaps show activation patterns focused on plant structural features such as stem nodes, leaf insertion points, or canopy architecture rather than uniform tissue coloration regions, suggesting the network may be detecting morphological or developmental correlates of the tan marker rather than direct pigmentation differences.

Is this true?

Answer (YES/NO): NO